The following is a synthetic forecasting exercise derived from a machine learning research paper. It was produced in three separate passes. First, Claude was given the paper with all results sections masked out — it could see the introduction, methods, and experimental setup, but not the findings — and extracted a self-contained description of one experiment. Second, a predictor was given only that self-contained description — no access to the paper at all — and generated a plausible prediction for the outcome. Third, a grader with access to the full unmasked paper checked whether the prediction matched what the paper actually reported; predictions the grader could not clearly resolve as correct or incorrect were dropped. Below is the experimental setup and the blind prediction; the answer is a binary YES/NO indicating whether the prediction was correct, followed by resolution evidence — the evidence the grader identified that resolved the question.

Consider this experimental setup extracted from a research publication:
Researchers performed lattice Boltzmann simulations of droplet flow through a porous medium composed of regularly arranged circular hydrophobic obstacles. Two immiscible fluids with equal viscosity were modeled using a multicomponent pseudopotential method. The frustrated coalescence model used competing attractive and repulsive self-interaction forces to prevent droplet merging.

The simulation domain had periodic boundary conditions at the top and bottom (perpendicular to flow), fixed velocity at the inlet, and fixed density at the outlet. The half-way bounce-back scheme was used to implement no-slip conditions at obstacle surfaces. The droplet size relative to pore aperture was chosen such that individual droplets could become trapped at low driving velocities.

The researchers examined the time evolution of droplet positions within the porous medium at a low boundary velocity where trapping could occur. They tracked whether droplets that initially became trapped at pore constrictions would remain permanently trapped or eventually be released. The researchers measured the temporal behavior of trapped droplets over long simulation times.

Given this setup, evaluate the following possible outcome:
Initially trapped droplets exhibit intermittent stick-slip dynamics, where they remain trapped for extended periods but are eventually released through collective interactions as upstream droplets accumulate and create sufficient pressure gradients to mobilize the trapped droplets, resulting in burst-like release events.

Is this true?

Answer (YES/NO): NO